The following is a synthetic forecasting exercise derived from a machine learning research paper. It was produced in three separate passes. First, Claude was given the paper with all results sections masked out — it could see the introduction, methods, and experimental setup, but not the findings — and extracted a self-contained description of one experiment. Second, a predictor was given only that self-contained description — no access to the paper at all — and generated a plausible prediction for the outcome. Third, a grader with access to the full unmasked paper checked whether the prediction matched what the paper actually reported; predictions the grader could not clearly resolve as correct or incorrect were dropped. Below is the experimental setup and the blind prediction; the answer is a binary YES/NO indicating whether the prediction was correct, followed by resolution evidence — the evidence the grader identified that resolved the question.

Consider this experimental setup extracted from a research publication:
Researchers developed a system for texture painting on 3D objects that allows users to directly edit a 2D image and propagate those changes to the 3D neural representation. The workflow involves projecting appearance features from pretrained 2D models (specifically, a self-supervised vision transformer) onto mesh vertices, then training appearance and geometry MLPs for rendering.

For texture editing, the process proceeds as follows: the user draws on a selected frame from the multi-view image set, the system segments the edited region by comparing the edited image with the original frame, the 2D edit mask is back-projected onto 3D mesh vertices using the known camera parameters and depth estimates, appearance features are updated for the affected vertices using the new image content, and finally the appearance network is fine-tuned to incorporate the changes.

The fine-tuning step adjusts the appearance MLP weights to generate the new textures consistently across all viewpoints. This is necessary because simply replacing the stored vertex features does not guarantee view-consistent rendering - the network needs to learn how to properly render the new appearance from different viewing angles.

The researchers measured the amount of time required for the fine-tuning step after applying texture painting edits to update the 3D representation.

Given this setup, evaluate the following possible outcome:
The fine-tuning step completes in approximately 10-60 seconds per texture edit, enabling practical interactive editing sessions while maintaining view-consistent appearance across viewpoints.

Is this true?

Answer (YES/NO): NO